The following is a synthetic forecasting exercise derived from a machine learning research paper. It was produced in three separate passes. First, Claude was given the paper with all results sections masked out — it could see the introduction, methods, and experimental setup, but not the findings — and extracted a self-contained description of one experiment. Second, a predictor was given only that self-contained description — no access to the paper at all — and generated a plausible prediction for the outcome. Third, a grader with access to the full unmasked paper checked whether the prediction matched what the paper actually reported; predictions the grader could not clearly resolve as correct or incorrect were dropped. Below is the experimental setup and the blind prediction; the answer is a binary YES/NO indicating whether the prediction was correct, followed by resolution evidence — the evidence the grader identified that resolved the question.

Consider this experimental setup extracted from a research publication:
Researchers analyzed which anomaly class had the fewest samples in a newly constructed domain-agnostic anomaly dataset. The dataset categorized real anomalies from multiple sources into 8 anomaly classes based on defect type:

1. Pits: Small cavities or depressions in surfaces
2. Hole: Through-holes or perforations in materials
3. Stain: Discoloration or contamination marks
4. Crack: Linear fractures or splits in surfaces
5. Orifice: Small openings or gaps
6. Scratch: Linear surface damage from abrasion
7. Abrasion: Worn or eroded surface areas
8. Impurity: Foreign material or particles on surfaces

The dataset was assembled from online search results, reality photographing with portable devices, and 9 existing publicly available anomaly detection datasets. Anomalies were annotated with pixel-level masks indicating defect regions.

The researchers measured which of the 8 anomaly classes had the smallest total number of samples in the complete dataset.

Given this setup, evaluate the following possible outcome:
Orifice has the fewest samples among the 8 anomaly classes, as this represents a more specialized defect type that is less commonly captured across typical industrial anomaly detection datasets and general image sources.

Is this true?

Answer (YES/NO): YES